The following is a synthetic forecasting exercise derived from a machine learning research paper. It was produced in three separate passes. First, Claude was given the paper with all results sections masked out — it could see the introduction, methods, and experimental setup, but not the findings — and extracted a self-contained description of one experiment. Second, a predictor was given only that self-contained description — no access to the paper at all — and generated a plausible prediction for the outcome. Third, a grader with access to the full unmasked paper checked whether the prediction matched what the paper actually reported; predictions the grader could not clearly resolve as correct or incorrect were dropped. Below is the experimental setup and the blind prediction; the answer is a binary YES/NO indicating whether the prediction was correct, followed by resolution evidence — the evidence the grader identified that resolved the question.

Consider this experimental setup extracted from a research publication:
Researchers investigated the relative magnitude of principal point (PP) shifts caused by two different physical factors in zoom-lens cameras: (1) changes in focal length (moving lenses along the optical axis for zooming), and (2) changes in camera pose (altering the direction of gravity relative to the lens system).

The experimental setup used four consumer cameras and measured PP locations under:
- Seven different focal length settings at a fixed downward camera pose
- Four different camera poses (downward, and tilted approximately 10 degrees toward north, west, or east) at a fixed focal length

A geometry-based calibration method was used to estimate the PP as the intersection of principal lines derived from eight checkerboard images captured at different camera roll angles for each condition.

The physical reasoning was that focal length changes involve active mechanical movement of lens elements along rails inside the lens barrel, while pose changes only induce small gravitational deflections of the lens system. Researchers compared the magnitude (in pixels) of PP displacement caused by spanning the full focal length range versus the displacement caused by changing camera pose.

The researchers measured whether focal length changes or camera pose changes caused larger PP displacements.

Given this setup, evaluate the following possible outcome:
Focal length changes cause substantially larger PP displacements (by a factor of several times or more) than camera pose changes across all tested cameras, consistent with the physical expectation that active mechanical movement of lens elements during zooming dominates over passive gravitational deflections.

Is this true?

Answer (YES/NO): YES